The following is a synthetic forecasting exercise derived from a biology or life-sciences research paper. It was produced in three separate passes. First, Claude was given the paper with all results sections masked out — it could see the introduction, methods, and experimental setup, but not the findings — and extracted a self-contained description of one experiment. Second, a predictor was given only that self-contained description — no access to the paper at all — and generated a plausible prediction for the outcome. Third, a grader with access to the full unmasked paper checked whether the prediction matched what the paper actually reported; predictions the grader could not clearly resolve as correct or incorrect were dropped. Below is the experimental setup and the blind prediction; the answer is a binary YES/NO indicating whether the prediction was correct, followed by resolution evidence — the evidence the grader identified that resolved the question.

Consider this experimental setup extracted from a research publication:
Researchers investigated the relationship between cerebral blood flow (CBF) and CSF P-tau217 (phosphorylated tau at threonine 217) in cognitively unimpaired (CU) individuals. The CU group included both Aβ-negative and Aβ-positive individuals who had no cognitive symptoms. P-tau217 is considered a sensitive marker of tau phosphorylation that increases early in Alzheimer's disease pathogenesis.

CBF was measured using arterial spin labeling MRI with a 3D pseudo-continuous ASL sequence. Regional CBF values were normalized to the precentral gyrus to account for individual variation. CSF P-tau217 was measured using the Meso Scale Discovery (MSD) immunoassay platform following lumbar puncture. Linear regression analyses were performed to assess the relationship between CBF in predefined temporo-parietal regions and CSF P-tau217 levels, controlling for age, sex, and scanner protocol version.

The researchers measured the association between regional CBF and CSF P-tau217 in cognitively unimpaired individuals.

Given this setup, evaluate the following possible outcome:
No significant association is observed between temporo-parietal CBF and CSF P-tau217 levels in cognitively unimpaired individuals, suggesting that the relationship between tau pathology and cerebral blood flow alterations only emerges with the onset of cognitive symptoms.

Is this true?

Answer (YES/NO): YES